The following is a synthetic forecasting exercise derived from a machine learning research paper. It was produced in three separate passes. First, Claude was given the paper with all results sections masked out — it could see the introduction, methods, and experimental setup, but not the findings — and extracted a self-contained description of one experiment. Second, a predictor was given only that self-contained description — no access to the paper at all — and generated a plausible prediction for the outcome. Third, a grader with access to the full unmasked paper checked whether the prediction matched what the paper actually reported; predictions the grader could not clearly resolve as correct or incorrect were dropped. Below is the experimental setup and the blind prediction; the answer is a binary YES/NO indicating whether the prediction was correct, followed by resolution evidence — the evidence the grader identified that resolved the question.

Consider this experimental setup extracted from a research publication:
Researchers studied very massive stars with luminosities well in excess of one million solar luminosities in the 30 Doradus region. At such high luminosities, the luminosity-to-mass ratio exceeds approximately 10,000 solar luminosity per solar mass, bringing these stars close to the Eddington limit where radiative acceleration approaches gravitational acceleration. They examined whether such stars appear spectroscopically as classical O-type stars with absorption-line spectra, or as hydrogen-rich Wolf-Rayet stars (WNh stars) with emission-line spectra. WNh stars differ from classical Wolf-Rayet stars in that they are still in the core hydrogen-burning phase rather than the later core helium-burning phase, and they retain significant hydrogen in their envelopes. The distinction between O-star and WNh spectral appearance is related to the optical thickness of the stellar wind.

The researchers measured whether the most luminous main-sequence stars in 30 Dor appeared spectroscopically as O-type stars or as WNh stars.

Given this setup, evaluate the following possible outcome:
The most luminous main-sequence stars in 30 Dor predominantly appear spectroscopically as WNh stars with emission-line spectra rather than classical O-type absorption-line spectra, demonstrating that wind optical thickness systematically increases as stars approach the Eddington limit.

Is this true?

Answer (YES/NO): YES